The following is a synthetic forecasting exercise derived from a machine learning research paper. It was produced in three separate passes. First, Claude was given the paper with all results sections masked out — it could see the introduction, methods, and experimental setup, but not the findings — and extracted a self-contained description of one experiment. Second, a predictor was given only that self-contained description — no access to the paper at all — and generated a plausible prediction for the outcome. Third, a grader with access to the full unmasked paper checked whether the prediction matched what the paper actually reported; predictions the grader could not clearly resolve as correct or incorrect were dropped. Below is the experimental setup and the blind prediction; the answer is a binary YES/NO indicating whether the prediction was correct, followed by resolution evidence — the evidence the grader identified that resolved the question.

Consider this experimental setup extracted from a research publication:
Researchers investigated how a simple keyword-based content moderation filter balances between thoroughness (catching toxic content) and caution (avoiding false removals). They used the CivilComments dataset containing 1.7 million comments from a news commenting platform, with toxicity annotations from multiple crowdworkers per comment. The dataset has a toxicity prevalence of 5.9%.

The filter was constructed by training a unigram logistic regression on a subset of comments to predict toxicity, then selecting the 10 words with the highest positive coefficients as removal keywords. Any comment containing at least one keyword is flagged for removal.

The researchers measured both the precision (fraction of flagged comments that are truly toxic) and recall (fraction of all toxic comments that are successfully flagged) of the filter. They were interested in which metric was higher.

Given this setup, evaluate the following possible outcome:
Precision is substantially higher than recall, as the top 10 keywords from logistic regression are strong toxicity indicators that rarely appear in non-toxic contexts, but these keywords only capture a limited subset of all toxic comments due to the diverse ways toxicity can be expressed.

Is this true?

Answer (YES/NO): YES